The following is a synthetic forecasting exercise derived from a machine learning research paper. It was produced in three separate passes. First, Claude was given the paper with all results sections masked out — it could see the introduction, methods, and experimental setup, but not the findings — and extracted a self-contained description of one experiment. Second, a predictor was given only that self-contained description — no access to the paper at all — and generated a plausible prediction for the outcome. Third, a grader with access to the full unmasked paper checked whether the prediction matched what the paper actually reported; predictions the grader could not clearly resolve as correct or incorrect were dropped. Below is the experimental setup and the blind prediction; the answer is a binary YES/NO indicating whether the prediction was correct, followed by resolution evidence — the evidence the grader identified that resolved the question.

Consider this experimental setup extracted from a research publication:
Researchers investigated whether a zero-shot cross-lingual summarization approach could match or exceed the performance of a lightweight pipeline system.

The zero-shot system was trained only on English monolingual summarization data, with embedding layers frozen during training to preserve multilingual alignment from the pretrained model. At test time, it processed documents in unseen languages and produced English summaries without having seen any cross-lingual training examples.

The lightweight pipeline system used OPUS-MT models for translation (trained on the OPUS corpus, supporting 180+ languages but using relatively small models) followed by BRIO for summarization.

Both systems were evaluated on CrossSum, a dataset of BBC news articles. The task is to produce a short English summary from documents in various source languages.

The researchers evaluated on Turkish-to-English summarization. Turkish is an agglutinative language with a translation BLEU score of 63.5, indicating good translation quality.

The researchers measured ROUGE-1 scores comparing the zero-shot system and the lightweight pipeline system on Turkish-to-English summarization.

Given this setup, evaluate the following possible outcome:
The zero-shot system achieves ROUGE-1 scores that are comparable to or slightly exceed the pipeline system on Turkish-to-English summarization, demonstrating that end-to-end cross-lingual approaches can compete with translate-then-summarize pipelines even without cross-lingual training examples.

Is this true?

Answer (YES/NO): NO